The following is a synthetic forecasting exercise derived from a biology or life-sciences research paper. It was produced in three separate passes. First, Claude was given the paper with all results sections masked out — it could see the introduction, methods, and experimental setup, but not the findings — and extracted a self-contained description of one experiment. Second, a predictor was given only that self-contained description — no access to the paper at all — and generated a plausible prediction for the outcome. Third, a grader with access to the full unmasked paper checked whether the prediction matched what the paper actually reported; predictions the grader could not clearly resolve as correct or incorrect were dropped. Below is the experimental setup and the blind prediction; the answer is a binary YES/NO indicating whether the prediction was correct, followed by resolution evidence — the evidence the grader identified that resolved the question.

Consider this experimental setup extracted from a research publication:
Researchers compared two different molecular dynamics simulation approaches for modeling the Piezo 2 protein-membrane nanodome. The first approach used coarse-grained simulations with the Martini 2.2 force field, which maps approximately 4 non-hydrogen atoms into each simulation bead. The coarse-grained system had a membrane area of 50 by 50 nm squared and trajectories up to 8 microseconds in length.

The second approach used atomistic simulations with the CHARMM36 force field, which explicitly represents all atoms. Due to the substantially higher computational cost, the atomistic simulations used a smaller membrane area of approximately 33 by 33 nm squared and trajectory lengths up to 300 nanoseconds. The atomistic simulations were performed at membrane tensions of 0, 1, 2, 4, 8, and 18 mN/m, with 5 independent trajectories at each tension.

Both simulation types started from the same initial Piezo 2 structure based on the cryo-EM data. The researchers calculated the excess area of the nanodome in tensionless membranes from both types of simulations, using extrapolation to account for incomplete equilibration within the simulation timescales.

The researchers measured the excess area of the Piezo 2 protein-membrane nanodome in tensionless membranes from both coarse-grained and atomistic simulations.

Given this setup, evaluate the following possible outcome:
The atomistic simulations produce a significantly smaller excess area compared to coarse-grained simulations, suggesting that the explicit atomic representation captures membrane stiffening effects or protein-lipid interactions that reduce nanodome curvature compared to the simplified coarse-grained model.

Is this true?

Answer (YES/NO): NO